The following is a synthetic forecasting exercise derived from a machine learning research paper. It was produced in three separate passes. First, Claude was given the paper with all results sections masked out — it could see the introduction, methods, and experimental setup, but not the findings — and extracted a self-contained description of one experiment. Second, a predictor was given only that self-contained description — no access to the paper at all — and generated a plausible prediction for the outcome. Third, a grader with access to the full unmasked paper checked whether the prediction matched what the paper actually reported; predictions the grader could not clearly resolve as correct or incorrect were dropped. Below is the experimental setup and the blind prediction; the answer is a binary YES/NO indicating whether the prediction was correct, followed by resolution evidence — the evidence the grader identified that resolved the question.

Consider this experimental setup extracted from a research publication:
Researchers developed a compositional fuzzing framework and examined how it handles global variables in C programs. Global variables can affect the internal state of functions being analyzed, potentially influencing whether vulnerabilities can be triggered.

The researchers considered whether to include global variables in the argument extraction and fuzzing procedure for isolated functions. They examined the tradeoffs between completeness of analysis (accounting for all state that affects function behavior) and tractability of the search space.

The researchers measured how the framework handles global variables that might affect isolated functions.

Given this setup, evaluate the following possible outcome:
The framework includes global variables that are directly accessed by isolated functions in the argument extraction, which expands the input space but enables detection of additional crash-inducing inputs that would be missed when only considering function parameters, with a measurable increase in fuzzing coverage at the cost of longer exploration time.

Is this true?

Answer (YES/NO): NO